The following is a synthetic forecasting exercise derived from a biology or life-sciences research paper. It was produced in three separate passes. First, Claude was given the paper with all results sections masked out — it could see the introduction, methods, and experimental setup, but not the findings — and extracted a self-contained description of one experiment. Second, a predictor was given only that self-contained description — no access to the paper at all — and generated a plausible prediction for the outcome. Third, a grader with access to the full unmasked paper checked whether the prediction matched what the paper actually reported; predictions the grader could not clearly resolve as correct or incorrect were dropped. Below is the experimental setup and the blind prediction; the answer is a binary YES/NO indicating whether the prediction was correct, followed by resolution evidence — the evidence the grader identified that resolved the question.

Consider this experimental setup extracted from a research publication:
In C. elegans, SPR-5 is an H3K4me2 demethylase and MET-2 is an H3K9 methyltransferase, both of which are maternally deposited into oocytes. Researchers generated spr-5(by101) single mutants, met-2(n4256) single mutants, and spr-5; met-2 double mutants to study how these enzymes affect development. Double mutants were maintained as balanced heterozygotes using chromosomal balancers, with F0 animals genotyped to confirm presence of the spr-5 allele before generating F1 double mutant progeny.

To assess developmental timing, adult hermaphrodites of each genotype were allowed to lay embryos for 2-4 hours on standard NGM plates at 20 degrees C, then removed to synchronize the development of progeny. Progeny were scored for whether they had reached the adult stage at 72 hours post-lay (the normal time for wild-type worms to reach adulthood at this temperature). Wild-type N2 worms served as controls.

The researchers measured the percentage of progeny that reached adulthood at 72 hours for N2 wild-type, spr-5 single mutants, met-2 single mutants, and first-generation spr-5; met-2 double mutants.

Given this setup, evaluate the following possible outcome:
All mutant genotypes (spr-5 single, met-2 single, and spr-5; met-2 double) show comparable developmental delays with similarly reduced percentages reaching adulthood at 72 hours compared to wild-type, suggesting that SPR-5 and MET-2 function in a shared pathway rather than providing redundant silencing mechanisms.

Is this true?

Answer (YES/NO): NO